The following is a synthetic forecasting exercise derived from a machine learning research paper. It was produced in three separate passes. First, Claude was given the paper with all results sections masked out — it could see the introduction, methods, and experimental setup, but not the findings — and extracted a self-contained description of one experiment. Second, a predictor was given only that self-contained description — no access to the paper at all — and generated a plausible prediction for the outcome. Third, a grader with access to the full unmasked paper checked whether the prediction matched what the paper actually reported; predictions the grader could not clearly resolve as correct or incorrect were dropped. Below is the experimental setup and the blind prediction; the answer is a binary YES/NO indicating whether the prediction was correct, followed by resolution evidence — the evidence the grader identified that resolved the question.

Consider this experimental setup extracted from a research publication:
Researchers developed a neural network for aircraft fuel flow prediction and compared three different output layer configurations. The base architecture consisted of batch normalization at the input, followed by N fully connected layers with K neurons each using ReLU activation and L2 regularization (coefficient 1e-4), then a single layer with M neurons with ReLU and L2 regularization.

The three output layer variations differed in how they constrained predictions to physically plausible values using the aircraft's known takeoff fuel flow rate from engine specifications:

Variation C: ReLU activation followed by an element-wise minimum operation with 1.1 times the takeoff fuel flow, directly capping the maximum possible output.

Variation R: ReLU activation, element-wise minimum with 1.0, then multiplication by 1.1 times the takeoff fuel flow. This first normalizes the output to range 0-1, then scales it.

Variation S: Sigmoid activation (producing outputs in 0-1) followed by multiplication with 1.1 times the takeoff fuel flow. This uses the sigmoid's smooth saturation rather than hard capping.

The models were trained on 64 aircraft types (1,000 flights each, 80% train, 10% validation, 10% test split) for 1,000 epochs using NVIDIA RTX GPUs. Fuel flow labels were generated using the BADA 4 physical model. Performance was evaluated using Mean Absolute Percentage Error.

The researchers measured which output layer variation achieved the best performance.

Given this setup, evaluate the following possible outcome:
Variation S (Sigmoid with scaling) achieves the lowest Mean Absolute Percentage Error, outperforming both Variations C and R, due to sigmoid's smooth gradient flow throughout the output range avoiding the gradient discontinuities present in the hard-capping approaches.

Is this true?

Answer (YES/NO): NO